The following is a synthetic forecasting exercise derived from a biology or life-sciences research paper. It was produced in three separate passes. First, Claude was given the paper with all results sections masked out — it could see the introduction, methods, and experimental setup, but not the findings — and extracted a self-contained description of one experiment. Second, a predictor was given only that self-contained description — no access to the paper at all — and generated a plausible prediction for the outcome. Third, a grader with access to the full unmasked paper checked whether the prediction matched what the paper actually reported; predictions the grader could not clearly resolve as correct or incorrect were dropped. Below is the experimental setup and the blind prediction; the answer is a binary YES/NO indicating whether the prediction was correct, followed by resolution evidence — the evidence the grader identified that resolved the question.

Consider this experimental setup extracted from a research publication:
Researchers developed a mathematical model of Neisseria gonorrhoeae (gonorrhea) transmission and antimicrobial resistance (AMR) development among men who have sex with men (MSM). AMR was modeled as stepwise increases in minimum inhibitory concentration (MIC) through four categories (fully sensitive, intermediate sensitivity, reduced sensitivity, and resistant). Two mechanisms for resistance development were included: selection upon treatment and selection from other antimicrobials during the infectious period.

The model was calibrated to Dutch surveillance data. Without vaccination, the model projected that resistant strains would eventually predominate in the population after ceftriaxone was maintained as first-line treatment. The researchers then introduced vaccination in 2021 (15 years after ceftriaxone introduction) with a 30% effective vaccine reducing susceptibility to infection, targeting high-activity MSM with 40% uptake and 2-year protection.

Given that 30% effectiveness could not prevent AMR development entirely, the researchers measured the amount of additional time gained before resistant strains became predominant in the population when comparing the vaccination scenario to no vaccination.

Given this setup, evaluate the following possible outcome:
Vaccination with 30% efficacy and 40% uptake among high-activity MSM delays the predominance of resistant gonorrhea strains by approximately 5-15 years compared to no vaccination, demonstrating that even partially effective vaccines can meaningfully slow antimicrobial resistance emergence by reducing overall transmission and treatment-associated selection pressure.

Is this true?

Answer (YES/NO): NO